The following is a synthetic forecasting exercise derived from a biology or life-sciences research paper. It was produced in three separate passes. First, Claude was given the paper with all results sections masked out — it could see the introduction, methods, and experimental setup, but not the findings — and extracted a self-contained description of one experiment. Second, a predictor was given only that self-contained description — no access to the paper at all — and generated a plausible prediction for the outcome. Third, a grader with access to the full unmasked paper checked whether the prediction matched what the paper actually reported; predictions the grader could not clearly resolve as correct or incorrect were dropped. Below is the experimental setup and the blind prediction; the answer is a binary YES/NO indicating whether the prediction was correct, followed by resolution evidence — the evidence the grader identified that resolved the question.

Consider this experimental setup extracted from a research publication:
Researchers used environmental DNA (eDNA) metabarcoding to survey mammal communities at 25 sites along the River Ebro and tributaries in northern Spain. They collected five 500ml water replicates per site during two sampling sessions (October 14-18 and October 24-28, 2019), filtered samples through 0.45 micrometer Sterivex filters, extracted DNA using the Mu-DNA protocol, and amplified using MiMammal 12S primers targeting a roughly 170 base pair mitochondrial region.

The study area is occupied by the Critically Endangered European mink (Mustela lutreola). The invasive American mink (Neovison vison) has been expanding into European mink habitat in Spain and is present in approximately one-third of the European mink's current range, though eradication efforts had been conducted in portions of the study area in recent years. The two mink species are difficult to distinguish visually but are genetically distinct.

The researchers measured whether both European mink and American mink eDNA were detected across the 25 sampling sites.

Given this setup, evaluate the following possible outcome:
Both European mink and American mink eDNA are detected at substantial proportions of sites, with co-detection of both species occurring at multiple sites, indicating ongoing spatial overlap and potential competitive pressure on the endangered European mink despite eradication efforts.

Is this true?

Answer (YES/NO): NO